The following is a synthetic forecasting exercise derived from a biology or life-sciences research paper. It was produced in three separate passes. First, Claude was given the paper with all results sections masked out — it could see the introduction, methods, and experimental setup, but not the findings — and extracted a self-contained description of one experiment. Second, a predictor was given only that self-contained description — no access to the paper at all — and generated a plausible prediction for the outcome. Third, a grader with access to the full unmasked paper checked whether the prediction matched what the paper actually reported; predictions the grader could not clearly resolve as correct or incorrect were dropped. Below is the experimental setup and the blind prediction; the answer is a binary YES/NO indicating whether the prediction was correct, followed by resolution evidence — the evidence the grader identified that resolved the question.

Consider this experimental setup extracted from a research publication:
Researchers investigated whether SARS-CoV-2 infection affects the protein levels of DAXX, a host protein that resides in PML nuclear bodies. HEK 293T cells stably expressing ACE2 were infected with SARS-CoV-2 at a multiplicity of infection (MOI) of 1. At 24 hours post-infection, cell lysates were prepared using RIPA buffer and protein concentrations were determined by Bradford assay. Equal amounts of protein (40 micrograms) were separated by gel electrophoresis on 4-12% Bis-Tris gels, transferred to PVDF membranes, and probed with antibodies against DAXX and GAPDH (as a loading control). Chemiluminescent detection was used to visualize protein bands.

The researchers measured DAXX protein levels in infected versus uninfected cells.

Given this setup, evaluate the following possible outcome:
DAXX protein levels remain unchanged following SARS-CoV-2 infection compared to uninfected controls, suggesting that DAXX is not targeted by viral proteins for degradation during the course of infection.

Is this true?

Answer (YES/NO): NO